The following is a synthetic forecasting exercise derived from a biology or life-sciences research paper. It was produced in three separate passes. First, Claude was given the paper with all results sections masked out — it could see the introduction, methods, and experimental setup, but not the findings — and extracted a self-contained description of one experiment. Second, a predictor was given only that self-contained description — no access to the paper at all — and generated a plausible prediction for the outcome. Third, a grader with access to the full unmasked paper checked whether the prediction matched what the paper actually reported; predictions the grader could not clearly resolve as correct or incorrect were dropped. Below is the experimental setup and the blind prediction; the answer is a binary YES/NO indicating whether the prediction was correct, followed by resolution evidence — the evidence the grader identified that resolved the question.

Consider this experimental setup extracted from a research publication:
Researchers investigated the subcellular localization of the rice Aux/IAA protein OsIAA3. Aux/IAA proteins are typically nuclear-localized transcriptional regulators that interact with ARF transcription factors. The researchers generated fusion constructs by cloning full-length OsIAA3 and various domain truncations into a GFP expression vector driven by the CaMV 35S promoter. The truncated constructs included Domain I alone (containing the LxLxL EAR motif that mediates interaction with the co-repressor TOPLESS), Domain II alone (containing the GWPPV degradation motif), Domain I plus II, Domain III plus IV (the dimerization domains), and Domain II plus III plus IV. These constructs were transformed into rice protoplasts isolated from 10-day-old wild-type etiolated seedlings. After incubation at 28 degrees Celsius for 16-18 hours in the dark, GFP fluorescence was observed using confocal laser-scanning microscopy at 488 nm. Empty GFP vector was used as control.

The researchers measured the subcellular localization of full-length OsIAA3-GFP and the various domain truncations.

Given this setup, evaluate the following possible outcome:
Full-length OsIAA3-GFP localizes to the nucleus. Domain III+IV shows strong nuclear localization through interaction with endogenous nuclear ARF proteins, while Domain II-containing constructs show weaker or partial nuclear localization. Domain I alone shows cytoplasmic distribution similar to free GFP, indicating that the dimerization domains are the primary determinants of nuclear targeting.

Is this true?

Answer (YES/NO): NO